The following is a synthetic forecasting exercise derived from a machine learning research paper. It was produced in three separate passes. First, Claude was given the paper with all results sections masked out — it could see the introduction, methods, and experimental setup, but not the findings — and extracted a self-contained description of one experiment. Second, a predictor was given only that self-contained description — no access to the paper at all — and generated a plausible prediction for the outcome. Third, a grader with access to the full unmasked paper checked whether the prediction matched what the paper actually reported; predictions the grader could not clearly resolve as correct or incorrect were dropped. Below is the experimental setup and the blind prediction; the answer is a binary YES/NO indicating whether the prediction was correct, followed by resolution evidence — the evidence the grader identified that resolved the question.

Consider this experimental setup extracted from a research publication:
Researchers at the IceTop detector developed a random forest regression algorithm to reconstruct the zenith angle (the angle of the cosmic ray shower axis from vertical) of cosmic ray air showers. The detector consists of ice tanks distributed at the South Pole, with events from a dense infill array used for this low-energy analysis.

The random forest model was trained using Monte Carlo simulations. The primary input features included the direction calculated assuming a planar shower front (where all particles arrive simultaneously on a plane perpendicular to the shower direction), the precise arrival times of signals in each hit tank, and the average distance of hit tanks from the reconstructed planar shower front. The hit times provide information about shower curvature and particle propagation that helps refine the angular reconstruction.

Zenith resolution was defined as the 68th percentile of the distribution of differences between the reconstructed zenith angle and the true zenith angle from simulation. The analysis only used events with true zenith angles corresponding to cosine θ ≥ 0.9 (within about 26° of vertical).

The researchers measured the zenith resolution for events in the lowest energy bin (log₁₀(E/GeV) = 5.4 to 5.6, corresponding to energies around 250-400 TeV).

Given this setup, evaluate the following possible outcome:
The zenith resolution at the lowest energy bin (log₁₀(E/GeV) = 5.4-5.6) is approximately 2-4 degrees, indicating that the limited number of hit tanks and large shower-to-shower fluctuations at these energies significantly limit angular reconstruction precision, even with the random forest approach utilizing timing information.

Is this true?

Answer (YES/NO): YES